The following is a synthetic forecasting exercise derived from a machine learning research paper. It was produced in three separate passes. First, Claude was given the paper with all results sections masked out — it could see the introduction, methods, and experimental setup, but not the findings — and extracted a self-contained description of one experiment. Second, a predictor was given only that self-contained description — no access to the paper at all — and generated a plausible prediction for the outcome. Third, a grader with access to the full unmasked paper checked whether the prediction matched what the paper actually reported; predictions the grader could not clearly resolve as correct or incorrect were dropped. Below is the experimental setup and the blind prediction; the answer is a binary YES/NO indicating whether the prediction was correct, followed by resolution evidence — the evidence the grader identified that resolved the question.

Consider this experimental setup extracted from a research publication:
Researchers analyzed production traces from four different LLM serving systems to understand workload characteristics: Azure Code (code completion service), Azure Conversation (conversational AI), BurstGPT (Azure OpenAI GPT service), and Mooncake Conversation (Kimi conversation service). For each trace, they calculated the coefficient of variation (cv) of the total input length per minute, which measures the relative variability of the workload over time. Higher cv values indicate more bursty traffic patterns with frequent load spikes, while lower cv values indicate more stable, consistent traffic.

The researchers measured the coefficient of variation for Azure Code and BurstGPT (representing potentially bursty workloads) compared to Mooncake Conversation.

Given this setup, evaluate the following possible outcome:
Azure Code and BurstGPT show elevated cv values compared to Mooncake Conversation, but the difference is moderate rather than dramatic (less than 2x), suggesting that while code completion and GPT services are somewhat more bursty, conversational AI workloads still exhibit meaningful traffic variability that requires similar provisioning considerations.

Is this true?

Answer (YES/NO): NO